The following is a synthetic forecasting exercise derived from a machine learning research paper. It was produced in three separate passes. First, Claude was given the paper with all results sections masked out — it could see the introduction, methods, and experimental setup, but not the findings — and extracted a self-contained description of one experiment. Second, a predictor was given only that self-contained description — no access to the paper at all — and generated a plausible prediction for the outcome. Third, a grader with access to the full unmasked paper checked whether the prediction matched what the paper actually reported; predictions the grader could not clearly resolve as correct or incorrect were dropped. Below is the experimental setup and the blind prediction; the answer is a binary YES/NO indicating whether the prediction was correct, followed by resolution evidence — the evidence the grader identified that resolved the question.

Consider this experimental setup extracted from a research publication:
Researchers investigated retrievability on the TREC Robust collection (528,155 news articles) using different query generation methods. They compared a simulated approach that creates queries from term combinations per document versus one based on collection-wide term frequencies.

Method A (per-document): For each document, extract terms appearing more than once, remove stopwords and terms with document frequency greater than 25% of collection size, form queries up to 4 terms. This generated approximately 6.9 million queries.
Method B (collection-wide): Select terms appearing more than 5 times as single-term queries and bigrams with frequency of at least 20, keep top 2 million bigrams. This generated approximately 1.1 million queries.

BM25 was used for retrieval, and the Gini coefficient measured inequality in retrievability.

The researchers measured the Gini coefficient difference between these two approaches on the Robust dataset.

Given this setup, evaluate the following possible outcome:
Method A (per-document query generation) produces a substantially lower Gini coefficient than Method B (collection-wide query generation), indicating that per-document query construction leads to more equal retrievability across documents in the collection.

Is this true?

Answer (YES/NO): NO